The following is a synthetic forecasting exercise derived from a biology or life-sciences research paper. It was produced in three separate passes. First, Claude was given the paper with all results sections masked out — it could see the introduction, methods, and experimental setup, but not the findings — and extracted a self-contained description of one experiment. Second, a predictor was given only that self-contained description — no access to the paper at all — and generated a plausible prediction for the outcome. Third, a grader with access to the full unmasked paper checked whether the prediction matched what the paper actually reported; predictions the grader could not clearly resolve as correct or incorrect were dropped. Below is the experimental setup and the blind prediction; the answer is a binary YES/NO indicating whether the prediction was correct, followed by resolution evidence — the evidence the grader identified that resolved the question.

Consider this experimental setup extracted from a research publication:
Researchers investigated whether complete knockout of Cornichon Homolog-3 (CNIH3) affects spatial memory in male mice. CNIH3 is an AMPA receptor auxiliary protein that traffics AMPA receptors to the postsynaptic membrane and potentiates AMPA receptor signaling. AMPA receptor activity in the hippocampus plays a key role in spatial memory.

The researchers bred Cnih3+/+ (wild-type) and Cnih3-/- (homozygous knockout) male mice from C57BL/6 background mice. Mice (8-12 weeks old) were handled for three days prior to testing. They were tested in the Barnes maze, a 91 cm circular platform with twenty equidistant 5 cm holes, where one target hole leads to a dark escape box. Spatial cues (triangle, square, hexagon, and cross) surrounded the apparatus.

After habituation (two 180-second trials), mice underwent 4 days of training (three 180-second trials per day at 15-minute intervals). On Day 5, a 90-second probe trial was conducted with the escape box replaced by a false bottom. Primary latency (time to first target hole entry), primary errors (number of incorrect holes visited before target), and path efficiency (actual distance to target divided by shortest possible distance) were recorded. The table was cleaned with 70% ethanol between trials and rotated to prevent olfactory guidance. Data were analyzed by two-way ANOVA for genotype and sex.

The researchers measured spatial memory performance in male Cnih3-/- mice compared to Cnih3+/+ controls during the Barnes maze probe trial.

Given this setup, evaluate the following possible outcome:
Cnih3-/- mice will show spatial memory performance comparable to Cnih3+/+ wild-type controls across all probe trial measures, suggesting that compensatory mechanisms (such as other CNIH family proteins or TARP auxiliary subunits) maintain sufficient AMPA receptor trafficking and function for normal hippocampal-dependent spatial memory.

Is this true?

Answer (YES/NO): YES